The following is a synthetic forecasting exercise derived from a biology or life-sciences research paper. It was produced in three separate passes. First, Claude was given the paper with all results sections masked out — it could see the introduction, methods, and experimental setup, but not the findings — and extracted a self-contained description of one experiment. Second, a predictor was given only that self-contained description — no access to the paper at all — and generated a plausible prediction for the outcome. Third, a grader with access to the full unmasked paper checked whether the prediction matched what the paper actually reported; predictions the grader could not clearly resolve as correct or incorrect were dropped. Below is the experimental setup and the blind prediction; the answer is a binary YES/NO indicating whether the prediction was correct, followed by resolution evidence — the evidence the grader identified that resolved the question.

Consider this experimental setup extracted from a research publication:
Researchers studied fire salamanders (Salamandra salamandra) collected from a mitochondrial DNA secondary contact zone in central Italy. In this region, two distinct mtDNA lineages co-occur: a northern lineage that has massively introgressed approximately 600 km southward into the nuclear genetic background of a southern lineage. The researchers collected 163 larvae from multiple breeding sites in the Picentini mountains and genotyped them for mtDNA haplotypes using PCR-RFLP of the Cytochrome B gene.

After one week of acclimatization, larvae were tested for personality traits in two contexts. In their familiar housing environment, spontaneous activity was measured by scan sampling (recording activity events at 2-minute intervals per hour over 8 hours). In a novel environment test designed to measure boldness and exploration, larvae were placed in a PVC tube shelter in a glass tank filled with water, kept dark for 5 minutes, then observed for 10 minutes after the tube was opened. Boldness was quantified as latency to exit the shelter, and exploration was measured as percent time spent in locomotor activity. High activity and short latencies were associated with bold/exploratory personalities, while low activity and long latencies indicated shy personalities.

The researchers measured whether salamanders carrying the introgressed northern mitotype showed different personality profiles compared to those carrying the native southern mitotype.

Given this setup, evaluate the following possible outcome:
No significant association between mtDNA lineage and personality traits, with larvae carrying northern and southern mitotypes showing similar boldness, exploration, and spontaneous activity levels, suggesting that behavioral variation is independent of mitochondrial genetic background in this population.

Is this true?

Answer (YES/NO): NO